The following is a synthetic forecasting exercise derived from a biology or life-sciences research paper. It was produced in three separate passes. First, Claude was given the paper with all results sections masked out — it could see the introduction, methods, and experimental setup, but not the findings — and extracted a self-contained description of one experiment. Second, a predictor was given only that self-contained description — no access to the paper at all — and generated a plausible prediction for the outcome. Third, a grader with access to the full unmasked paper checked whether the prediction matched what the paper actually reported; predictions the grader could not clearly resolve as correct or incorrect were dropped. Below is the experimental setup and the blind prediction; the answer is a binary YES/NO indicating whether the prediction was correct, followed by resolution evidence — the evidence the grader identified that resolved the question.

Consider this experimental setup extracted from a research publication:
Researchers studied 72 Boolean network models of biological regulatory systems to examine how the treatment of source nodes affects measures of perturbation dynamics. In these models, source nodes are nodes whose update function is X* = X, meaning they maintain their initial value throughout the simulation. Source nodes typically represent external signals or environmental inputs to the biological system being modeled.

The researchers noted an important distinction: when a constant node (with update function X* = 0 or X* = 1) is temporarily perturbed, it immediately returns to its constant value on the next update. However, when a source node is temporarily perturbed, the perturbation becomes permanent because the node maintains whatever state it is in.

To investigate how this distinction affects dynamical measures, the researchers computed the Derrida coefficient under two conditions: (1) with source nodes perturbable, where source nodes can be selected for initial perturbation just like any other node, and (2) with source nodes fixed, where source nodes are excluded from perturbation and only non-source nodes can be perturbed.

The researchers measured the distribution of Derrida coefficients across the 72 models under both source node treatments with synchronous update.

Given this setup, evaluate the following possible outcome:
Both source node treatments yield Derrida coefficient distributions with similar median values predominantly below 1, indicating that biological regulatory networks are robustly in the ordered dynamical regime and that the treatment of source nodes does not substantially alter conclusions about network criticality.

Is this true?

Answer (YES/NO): NO